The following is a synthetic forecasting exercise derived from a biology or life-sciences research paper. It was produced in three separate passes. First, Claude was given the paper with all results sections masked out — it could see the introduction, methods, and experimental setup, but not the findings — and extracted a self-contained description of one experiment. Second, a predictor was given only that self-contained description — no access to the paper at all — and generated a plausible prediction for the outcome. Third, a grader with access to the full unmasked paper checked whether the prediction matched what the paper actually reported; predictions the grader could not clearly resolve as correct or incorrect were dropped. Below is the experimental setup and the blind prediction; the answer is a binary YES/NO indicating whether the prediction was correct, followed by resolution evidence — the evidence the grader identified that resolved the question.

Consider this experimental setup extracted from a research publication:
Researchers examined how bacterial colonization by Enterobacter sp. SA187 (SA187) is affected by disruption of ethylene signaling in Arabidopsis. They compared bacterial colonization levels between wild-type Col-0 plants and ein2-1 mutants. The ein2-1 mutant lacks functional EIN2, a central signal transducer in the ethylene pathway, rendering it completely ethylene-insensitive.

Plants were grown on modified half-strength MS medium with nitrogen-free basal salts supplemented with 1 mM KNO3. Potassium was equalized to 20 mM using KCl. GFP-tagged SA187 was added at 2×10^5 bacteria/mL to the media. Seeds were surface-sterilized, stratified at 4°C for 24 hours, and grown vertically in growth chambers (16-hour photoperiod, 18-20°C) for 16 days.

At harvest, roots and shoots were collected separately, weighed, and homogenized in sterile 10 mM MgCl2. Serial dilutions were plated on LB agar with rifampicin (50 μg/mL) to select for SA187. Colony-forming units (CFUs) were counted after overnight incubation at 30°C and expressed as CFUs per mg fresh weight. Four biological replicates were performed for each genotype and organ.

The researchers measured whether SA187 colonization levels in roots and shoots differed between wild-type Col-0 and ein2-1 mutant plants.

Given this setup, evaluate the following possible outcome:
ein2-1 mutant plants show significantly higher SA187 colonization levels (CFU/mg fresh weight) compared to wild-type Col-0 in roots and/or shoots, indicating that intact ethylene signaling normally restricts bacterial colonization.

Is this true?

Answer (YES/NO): NO